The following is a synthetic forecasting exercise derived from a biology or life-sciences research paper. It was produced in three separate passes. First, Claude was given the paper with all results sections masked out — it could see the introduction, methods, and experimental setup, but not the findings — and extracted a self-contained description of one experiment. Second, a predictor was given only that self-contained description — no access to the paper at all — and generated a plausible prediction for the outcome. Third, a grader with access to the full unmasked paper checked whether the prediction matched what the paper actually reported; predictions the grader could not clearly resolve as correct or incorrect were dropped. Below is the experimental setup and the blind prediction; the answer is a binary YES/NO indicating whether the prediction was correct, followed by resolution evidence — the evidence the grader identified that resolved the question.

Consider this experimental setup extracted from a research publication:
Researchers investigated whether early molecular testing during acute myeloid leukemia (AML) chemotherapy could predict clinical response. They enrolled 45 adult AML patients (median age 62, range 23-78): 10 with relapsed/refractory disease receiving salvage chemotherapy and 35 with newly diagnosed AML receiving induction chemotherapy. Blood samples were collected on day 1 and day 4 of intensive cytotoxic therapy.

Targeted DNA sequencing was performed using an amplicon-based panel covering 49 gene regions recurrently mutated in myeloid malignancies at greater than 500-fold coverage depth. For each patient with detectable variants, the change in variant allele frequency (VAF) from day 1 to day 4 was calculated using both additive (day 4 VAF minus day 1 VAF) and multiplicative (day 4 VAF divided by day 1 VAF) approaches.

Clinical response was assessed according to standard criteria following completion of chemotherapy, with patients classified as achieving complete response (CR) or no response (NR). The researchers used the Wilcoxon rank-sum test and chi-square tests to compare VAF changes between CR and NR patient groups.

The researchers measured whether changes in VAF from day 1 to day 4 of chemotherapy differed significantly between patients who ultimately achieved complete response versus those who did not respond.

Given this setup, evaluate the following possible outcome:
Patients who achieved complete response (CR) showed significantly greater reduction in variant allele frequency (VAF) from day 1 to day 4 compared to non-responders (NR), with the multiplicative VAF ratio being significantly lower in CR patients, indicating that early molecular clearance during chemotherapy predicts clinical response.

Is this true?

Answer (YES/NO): NO